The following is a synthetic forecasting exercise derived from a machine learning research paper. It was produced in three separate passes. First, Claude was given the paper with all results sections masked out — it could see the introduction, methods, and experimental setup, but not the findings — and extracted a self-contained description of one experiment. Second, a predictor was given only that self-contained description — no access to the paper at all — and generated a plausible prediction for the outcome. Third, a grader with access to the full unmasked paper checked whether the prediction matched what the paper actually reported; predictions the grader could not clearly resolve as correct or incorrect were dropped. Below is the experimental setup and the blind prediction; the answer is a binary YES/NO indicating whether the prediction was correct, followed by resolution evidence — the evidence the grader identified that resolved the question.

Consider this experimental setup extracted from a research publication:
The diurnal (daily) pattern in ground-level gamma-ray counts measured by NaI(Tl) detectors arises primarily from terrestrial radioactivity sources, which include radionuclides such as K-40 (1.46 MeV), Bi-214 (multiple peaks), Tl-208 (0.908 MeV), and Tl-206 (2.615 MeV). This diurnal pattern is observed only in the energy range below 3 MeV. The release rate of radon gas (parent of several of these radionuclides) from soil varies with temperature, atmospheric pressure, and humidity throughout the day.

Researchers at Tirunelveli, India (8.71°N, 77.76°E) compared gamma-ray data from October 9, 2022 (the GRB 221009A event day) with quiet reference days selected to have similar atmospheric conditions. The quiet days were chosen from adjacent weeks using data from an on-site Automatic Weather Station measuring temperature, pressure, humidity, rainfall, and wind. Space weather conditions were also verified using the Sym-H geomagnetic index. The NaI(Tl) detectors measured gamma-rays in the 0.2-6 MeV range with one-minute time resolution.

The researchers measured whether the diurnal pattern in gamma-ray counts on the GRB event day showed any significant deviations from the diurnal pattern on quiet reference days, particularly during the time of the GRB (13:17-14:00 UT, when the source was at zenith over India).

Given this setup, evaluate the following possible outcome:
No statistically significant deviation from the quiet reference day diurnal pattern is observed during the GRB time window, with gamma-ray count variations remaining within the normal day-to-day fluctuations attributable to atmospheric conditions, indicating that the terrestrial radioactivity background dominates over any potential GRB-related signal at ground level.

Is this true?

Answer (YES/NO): YES